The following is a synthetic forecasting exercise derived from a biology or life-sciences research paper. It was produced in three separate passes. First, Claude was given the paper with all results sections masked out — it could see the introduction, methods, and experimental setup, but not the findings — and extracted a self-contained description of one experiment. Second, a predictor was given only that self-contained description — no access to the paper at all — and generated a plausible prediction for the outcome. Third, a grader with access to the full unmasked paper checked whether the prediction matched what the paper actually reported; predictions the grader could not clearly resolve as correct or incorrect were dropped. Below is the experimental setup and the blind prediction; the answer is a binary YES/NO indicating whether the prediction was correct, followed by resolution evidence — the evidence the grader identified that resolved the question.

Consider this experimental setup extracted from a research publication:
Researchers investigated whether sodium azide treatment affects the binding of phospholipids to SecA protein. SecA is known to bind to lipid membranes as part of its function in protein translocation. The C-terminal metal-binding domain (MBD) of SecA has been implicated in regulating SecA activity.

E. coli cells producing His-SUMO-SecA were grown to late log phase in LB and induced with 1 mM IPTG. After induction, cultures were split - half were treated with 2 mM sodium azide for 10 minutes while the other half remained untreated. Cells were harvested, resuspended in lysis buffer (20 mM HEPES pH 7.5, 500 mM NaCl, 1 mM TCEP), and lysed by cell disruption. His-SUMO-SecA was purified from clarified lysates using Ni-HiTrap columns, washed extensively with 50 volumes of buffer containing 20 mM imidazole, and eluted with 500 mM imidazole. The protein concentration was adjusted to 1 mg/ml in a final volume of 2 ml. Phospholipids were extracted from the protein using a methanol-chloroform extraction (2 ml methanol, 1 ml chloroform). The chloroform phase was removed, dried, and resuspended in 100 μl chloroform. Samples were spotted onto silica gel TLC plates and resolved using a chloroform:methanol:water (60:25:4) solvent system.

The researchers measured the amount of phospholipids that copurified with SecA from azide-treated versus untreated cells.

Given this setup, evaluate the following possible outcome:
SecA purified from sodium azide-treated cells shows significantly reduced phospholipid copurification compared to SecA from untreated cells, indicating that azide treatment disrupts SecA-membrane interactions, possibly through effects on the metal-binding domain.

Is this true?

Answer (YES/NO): YES